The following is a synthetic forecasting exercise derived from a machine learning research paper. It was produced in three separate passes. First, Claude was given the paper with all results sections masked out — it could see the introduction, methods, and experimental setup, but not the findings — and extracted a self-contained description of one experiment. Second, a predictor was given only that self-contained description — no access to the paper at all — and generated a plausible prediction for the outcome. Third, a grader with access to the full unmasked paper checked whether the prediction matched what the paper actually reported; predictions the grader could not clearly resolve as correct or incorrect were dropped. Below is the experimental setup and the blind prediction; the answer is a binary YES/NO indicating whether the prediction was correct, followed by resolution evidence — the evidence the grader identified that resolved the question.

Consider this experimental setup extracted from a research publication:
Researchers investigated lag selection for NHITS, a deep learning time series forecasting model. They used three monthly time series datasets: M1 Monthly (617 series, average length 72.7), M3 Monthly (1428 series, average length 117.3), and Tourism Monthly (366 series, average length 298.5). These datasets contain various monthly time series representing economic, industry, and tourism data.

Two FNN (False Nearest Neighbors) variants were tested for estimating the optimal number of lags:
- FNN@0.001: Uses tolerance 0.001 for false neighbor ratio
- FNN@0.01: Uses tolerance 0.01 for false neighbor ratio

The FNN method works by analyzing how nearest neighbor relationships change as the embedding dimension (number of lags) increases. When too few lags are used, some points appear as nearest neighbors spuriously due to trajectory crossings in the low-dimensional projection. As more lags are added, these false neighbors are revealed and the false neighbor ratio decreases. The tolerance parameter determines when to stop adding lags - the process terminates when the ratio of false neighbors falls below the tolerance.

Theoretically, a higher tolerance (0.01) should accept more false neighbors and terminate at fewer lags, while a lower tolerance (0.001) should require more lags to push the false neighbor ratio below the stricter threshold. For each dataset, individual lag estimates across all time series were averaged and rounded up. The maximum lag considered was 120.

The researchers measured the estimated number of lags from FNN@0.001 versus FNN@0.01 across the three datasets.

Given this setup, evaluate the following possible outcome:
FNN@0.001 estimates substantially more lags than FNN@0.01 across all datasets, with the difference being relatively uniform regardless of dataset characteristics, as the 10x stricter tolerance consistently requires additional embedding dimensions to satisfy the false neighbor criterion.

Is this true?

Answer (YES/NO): NO